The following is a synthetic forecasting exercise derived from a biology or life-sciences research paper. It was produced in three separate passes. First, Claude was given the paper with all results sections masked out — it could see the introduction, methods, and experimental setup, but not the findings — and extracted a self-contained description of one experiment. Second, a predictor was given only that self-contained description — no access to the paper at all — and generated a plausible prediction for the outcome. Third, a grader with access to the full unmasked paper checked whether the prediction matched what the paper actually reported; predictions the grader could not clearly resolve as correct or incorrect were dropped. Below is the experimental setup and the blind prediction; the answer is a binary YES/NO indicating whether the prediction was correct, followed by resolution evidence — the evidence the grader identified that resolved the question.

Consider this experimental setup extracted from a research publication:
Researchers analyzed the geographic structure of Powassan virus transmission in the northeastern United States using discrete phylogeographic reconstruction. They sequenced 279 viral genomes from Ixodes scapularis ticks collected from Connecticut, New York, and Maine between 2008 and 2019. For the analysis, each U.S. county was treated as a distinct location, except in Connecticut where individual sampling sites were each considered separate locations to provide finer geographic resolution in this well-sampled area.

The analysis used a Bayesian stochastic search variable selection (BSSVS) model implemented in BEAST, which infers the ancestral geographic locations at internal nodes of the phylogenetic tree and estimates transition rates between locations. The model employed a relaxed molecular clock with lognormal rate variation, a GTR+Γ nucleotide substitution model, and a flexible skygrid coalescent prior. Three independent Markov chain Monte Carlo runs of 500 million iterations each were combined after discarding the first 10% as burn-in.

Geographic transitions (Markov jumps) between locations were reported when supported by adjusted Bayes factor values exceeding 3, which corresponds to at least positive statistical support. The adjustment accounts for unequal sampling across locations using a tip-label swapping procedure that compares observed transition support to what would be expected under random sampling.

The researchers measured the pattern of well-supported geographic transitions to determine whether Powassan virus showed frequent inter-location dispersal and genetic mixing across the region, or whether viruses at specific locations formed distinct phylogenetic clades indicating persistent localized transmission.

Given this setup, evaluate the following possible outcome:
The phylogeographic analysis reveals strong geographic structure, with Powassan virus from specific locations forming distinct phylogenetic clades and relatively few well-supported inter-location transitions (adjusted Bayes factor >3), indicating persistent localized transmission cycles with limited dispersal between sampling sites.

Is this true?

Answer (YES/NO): YES